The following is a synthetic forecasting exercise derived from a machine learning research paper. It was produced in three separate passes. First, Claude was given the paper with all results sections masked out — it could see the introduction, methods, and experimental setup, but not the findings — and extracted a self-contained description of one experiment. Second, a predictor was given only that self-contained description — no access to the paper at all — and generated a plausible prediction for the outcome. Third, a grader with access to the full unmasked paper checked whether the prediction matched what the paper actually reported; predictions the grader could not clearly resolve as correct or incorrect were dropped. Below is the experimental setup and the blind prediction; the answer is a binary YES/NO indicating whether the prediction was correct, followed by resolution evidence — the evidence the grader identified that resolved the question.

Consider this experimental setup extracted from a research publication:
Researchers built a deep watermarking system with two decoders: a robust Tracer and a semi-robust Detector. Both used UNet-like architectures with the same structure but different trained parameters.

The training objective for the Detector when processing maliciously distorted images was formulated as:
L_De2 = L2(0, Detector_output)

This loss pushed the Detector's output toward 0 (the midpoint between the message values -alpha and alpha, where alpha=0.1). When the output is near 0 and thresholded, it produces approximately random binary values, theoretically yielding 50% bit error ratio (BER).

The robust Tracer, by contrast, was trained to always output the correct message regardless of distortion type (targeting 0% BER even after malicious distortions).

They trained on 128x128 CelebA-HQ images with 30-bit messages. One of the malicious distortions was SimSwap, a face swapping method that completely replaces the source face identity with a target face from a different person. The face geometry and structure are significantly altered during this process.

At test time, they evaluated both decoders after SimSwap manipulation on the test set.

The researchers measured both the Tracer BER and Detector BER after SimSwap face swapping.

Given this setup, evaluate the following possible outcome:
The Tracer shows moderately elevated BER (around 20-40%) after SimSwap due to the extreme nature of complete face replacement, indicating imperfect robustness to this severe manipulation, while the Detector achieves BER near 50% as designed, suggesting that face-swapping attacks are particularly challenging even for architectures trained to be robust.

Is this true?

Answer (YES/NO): NO